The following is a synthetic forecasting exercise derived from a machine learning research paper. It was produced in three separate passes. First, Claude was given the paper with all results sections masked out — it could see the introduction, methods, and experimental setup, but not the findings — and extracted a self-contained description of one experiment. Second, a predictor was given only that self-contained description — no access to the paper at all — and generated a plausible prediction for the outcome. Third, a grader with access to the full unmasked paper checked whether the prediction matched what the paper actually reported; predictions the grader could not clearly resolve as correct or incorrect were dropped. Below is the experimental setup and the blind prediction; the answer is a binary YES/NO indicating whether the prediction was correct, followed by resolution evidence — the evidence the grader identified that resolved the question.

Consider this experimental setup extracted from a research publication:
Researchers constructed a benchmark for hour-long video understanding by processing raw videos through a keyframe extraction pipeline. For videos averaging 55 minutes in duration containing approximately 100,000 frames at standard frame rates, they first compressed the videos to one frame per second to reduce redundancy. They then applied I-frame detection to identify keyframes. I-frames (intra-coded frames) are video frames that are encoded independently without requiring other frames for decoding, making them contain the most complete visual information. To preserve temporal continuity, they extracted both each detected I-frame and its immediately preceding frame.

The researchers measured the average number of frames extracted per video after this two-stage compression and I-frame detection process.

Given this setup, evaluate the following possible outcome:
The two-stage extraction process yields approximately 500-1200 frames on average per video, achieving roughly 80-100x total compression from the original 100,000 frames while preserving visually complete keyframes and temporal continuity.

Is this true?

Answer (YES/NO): NO